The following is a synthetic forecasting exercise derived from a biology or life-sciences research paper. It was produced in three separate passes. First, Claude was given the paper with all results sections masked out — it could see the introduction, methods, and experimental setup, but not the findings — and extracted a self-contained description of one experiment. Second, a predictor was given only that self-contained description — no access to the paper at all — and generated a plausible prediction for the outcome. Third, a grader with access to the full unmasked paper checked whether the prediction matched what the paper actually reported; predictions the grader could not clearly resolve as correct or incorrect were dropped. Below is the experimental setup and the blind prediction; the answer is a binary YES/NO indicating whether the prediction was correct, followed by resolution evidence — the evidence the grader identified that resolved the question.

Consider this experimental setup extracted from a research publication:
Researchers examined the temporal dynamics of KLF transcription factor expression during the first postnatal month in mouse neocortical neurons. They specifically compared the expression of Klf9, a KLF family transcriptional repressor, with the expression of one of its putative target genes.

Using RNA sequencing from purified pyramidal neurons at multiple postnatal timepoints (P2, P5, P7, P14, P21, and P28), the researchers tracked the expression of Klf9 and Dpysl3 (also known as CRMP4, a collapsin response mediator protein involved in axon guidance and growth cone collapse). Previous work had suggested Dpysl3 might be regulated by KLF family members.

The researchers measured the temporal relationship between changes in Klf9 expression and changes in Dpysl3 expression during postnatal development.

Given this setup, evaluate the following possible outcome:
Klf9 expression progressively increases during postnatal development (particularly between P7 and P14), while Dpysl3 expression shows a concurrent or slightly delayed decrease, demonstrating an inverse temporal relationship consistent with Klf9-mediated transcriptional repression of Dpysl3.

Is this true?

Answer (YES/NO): YES